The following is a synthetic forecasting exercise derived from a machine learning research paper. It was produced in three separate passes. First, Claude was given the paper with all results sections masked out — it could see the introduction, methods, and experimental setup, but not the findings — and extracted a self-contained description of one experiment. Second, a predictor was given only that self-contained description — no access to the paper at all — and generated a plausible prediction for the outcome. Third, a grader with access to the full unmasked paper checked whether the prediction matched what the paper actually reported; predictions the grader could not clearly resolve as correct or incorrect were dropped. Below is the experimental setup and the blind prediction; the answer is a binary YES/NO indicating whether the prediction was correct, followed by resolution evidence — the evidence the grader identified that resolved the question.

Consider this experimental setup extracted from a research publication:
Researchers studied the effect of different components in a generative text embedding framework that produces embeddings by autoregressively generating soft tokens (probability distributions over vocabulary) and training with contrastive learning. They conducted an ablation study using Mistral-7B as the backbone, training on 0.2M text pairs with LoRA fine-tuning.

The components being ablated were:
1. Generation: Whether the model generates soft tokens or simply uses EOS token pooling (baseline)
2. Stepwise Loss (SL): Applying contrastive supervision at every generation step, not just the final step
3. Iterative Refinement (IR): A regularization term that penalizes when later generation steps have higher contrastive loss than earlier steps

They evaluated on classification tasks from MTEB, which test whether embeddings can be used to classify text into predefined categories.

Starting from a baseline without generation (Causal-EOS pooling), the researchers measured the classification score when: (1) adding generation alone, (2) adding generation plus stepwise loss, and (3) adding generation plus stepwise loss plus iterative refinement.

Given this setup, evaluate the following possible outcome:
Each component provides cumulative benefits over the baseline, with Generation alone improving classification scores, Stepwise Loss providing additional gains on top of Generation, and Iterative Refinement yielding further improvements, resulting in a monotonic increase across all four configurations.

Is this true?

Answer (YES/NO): YES